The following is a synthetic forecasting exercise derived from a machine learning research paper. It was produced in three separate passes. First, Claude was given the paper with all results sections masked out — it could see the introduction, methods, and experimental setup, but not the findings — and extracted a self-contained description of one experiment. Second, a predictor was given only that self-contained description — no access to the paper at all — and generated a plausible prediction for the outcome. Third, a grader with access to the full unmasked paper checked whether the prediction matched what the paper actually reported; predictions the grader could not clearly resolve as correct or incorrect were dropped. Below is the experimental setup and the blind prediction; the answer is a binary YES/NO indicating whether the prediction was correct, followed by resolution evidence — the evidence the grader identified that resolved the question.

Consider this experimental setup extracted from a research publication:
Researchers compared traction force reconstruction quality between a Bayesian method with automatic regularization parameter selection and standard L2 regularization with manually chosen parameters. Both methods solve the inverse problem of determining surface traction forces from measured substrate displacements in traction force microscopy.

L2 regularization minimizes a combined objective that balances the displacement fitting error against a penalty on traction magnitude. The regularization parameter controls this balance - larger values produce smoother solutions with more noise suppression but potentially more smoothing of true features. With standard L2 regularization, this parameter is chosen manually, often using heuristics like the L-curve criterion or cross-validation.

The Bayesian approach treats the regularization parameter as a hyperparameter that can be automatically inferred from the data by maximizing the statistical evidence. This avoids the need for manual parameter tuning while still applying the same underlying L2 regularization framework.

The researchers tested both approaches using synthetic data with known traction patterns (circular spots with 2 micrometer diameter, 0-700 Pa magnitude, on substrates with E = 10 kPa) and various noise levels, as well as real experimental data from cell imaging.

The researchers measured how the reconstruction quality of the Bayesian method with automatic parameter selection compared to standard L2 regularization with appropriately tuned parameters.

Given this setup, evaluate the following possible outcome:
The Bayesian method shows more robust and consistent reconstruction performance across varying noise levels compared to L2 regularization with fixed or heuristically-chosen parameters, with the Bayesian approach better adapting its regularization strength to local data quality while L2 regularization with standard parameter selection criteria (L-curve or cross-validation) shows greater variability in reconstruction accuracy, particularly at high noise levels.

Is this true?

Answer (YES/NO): NO